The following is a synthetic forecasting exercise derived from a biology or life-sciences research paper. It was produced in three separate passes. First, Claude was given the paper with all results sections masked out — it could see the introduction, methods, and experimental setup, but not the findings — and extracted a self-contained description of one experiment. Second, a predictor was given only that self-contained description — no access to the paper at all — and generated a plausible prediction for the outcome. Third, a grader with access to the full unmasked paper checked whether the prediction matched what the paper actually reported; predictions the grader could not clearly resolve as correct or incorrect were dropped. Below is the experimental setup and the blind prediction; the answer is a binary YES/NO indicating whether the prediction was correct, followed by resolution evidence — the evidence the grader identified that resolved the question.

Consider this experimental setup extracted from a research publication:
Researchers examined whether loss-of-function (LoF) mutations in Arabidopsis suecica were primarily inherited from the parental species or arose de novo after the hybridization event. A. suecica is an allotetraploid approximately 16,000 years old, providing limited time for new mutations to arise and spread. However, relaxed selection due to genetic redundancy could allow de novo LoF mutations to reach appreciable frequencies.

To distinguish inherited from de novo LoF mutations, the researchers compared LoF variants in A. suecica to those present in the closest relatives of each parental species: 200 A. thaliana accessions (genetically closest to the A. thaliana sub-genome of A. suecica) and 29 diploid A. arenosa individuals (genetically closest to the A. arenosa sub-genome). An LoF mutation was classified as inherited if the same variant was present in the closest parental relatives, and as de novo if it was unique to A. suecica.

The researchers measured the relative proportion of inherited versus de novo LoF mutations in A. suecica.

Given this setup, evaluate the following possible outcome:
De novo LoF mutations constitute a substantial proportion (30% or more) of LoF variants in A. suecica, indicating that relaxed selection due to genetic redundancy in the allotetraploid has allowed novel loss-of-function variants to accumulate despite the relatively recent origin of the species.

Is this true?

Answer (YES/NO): NO